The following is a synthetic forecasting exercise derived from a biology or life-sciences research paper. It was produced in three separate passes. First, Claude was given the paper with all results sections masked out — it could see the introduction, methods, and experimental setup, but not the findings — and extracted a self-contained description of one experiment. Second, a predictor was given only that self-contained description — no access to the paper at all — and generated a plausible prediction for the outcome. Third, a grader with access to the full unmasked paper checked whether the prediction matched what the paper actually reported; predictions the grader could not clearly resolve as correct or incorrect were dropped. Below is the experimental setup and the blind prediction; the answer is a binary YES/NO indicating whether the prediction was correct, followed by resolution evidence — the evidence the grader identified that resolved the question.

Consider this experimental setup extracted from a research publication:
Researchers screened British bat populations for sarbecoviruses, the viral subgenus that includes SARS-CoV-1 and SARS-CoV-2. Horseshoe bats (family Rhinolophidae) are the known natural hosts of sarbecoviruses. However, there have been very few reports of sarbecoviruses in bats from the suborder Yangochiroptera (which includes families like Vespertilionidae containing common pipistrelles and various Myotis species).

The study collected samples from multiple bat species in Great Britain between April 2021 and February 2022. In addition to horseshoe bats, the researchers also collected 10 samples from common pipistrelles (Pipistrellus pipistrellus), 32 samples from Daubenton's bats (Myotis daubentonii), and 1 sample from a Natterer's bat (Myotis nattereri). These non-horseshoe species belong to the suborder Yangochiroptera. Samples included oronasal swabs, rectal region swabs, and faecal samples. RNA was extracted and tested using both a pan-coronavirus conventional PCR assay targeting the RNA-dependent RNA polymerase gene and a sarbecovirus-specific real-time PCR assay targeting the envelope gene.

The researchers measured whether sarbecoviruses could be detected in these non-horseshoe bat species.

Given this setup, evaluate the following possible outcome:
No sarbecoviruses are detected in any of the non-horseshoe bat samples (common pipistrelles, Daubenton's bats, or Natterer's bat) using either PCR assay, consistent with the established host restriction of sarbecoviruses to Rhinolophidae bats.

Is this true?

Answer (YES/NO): YES